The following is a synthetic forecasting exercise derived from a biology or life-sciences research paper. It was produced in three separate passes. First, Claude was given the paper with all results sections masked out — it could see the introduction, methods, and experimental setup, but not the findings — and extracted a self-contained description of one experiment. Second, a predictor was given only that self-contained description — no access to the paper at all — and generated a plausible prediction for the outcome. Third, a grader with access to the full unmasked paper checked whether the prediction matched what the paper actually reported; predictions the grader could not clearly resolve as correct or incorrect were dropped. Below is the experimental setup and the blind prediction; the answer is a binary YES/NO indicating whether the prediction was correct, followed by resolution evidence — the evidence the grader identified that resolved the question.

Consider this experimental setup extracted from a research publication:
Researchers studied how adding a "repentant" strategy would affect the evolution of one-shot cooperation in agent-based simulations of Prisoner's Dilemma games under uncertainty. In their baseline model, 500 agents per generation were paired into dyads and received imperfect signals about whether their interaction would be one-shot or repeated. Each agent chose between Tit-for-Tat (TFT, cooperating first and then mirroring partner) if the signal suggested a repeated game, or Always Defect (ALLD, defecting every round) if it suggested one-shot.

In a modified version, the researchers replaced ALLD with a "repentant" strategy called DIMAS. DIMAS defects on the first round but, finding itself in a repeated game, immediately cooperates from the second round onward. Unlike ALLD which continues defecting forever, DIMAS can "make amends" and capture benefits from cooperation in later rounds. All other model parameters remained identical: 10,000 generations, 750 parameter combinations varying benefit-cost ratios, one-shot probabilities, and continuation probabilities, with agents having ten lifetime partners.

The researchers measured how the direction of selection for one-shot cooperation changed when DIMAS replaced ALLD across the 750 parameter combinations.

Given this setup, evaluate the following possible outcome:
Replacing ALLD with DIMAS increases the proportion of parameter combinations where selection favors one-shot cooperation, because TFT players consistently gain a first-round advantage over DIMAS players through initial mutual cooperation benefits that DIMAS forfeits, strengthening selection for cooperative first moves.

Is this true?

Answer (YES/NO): NO